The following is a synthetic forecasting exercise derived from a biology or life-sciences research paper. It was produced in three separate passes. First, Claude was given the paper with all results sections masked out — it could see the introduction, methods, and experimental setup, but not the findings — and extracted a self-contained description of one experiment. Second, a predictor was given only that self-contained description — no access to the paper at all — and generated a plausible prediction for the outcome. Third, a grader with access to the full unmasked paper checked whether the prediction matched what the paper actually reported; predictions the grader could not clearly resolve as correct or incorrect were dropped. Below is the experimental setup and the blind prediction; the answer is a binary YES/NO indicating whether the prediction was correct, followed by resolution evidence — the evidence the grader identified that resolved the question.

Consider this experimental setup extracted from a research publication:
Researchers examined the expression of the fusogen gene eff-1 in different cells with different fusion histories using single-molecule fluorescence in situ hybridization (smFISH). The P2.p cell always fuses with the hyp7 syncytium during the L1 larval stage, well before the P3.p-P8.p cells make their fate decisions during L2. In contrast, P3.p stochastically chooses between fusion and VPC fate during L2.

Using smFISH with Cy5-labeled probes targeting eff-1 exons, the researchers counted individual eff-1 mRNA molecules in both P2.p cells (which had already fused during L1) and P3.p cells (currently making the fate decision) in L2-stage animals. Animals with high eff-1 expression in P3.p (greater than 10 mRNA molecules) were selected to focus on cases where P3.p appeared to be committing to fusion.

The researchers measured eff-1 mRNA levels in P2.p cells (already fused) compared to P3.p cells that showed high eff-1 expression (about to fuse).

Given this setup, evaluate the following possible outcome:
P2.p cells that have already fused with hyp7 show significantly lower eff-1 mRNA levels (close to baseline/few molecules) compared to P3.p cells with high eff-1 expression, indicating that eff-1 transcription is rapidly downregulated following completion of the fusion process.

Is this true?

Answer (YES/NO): NO